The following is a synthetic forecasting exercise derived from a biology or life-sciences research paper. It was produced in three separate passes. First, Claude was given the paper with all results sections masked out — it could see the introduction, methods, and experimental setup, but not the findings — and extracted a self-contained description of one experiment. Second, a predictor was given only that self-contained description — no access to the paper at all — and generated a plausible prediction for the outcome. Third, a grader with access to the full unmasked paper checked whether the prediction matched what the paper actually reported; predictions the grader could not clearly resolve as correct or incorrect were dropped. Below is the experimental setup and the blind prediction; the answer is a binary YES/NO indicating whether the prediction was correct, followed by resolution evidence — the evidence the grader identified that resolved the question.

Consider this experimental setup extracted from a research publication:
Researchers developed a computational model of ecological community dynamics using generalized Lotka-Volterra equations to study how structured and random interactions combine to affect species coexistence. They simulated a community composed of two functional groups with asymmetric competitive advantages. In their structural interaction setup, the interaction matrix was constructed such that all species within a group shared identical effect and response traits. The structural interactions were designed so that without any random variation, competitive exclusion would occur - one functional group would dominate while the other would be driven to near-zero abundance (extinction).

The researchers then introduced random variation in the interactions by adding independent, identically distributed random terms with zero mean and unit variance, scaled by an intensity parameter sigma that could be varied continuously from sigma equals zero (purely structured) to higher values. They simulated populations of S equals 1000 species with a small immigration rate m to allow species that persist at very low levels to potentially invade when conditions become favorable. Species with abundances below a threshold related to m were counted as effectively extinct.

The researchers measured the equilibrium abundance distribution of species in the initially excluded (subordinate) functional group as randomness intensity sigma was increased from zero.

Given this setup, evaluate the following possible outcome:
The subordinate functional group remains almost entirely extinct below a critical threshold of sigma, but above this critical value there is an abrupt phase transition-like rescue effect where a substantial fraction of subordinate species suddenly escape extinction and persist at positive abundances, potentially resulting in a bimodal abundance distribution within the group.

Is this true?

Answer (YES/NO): NO